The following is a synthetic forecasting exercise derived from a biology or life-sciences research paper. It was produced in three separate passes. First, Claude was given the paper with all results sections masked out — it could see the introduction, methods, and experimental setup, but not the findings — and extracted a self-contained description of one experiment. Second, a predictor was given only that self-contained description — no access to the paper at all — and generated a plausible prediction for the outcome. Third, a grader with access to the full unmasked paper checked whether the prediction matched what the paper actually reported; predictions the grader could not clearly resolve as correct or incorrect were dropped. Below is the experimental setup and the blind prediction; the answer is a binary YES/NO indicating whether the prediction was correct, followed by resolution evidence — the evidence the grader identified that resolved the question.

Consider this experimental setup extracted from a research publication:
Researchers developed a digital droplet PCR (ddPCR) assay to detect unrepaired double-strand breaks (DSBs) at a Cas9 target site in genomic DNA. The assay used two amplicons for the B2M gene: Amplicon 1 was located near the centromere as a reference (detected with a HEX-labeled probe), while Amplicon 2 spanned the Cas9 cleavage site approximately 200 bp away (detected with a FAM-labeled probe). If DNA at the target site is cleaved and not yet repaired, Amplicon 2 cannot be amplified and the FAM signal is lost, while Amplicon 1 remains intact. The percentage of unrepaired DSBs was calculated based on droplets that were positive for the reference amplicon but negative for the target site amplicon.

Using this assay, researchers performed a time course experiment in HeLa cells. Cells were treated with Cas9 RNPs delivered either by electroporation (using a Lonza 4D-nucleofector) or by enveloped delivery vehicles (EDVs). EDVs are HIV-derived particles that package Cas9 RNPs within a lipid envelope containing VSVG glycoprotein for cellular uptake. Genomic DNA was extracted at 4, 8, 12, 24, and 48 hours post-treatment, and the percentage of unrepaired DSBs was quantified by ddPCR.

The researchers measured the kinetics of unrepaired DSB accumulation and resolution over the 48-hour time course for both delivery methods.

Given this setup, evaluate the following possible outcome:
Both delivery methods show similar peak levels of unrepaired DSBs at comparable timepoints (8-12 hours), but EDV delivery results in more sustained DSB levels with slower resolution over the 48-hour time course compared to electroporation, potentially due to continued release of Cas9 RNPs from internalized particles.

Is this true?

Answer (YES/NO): NO